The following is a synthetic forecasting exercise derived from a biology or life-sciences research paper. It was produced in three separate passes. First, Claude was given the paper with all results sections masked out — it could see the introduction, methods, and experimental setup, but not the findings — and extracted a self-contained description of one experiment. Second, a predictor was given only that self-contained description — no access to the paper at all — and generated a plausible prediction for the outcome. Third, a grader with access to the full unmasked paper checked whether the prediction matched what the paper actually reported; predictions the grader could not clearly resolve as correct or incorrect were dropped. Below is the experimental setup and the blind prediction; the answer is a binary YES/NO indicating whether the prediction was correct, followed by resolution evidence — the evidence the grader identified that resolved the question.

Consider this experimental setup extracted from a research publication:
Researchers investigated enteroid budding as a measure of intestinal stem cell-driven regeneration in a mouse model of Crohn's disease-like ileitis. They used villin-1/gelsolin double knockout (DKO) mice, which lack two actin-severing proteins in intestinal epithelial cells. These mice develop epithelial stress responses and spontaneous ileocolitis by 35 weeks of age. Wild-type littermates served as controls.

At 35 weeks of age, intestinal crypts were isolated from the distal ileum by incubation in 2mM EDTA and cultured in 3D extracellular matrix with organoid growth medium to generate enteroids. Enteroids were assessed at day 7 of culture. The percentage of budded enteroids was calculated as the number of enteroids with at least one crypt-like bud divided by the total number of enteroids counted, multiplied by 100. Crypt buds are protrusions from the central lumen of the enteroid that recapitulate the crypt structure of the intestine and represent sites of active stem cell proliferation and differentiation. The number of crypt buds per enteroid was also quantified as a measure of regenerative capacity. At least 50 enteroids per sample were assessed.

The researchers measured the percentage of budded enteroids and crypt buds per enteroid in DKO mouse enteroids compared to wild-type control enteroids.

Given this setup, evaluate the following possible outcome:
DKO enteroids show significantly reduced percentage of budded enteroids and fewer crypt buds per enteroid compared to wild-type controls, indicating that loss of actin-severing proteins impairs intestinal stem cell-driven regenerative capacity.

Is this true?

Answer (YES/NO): YES